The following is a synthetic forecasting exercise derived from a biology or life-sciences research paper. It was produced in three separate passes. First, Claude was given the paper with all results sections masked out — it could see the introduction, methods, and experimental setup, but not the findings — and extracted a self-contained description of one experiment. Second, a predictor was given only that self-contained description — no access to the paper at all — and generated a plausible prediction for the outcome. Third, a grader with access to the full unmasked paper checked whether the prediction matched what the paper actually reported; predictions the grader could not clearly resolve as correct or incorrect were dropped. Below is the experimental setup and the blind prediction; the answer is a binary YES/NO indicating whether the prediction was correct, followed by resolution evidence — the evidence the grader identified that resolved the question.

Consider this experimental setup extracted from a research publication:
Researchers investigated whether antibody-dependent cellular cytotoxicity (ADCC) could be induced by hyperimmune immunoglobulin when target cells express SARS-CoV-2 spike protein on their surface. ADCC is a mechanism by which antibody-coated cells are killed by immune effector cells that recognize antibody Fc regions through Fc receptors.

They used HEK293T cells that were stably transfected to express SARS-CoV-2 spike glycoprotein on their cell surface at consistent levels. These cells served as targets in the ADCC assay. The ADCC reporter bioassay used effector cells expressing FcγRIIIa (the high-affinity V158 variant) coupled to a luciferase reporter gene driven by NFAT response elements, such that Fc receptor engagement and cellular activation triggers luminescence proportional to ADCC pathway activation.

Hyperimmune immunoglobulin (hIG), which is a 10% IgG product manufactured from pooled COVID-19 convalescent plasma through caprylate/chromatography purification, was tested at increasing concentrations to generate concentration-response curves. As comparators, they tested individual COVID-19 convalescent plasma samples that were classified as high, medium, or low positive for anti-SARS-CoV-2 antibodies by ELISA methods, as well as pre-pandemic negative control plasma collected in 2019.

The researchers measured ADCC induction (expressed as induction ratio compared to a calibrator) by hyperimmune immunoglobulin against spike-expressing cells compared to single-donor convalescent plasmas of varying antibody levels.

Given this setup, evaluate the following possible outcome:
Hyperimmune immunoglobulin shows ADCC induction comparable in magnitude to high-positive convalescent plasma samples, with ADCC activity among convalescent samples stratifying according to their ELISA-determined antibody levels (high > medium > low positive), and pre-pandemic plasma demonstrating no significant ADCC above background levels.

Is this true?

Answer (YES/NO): NO